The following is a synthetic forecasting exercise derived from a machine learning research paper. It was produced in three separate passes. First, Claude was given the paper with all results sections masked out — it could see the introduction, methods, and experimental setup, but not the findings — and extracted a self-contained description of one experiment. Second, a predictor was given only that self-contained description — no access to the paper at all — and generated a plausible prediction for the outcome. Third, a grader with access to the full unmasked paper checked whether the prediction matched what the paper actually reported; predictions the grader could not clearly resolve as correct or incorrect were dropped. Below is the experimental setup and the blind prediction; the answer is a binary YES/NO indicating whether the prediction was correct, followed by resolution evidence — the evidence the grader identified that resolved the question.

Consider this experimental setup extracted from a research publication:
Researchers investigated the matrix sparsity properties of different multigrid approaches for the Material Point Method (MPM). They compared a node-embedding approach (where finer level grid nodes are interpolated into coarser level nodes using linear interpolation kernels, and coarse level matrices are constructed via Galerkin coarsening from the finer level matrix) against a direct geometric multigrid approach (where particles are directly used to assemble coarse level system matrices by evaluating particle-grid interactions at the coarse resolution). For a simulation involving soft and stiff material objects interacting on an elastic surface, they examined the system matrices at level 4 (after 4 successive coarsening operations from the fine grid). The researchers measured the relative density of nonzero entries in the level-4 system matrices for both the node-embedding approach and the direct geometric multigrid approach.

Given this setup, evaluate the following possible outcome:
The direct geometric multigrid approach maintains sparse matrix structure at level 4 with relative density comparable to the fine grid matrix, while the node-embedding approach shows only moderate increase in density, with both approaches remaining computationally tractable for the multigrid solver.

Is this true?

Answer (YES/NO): NO